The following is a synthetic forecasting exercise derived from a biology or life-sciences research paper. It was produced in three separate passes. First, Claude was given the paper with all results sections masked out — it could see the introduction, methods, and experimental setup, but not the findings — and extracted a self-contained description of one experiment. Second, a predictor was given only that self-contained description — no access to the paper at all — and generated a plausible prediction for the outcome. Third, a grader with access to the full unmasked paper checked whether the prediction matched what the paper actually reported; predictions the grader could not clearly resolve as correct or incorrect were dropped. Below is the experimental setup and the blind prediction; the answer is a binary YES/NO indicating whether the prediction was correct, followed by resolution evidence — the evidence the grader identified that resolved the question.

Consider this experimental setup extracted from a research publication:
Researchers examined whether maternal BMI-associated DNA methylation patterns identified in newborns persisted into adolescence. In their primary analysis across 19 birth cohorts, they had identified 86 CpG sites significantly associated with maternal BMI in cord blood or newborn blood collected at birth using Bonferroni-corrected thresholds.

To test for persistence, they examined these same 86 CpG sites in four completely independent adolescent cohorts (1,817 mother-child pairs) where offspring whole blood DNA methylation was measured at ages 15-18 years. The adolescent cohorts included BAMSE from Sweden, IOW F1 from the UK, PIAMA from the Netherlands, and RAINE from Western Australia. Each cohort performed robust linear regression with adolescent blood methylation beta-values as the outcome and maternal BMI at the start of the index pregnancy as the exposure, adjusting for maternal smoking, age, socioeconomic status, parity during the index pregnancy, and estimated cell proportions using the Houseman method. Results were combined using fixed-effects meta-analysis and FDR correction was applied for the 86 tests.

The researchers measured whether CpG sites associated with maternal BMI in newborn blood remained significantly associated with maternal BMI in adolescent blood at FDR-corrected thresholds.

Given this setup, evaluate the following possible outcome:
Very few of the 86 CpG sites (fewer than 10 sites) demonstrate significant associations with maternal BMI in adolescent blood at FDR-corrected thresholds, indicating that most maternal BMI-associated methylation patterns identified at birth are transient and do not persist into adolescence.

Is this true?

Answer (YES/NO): NO